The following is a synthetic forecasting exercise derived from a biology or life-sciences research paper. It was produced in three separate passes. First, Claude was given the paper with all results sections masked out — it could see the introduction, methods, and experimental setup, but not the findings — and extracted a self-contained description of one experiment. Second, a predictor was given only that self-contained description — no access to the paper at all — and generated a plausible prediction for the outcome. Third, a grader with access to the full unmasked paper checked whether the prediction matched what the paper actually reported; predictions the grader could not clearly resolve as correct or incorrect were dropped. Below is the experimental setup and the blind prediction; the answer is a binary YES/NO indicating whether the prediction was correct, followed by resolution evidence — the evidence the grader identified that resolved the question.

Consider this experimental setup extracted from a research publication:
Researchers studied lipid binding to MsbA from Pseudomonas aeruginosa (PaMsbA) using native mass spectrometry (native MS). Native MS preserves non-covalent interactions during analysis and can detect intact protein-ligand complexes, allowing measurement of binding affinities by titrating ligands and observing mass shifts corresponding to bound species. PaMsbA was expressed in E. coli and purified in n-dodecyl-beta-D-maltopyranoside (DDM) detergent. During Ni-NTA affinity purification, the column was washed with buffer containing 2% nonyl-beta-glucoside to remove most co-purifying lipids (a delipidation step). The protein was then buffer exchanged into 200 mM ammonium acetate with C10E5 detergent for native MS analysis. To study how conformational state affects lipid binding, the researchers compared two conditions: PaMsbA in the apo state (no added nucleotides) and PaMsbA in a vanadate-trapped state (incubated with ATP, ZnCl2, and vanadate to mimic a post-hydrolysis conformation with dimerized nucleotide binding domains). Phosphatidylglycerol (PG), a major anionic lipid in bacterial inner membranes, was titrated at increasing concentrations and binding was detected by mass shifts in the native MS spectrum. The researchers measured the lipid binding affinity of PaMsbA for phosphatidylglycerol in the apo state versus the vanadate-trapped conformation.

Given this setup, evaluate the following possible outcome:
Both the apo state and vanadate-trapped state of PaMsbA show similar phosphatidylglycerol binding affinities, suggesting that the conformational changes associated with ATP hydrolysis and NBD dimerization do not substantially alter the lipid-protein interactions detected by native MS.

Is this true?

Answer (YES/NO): NO